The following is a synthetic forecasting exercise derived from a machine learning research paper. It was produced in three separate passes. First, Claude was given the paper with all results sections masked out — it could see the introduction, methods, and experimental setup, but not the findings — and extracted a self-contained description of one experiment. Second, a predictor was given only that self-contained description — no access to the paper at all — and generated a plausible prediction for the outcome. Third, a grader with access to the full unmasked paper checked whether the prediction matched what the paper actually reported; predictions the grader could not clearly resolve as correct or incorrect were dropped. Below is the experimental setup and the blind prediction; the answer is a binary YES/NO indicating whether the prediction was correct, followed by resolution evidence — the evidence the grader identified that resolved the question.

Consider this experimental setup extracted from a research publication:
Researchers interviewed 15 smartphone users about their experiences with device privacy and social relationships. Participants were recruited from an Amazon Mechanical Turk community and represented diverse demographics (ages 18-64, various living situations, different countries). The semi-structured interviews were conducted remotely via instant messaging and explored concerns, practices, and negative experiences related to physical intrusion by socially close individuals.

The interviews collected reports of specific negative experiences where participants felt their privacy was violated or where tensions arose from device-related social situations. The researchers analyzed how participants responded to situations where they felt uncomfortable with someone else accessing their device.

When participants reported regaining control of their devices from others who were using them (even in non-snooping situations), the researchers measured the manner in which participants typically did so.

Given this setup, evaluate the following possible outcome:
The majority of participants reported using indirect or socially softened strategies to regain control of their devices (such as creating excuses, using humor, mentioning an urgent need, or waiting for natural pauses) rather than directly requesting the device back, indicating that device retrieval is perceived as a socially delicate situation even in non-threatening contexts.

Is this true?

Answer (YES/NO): YES